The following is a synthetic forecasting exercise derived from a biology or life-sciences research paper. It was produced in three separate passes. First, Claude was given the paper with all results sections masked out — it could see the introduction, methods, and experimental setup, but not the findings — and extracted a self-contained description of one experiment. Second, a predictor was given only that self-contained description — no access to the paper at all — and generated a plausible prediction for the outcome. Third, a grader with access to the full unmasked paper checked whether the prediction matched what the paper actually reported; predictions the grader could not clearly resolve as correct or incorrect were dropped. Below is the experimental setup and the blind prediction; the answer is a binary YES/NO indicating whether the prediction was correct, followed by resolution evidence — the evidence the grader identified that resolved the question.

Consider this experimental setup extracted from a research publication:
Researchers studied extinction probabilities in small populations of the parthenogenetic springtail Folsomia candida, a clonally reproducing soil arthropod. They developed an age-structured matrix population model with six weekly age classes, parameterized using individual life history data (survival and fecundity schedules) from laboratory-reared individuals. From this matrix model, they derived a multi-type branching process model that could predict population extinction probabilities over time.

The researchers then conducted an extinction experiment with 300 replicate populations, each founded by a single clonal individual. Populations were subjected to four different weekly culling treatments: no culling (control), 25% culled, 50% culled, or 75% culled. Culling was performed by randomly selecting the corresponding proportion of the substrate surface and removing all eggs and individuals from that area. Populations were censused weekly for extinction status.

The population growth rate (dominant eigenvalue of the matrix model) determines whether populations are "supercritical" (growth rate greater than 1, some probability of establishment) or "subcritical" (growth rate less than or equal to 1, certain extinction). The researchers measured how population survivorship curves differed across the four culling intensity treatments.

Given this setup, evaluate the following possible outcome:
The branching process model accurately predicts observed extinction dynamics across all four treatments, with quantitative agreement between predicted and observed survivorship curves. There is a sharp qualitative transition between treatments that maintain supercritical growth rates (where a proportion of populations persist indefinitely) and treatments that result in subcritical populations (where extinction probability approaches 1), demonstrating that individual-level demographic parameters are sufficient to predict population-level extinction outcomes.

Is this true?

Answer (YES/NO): NO